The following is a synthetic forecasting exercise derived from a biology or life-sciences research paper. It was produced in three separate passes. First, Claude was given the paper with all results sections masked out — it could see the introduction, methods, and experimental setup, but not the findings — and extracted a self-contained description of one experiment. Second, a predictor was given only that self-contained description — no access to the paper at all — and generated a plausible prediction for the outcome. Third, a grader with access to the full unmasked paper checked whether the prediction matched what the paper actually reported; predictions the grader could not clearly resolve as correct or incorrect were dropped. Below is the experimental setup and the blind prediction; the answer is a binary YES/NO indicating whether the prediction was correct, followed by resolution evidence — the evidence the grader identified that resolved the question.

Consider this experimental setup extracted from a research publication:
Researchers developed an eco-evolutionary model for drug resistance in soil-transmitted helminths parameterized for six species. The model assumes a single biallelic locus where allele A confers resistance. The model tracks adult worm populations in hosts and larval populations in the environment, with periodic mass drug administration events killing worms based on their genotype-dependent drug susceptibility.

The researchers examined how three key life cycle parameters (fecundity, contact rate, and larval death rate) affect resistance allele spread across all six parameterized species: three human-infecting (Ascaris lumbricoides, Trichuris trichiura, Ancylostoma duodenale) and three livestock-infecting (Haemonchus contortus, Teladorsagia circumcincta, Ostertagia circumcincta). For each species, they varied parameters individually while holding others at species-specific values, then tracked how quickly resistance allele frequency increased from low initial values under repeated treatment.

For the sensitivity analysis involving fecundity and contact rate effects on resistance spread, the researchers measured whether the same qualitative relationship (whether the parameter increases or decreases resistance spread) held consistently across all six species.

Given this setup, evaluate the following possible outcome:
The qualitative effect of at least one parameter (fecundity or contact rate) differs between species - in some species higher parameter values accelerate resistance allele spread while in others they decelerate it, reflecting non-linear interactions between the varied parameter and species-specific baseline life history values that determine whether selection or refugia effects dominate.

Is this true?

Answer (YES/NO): YES